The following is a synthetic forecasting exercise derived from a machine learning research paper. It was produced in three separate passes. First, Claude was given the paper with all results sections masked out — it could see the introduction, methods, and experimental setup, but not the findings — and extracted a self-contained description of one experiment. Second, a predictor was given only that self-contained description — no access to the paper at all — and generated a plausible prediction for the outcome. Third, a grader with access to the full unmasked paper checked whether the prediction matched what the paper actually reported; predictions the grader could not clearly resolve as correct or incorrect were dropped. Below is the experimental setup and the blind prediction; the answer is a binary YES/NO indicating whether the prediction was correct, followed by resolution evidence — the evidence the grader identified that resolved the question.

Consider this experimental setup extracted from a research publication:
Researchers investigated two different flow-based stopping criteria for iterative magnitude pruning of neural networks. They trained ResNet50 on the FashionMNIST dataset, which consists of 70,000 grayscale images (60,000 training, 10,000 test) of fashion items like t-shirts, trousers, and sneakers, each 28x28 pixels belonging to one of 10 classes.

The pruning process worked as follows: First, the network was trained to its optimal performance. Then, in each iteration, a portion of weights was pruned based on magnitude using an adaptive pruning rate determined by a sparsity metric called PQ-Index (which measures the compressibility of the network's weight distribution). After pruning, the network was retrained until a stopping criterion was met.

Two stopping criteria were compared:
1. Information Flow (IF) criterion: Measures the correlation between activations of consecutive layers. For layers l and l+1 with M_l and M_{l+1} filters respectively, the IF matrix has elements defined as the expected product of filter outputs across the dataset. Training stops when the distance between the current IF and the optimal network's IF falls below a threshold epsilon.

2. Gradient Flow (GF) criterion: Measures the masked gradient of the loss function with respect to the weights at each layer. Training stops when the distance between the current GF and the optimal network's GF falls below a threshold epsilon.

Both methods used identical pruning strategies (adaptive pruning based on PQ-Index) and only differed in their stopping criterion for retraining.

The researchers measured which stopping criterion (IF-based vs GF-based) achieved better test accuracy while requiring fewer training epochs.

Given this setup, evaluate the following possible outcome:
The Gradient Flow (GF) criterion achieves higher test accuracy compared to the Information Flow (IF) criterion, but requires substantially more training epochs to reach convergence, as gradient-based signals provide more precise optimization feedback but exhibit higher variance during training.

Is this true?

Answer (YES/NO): NO